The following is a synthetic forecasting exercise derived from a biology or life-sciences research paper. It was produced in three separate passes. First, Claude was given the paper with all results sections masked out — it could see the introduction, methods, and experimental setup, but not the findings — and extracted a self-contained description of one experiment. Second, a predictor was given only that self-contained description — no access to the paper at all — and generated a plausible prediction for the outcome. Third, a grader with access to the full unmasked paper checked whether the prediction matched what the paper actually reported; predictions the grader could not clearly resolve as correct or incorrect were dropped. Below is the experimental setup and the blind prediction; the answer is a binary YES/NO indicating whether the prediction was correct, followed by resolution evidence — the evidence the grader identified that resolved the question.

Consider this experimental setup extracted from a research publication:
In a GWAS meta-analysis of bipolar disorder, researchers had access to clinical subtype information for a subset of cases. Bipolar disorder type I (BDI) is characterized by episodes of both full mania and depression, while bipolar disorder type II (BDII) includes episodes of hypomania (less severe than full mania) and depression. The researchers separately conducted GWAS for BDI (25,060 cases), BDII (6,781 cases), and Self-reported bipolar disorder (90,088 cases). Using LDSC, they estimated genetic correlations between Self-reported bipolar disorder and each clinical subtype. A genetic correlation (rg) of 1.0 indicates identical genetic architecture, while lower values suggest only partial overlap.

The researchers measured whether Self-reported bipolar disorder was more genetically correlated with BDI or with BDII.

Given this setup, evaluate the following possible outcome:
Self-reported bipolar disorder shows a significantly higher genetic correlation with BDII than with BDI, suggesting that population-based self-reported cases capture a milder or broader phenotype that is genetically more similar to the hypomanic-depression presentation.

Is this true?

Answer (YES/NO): YES